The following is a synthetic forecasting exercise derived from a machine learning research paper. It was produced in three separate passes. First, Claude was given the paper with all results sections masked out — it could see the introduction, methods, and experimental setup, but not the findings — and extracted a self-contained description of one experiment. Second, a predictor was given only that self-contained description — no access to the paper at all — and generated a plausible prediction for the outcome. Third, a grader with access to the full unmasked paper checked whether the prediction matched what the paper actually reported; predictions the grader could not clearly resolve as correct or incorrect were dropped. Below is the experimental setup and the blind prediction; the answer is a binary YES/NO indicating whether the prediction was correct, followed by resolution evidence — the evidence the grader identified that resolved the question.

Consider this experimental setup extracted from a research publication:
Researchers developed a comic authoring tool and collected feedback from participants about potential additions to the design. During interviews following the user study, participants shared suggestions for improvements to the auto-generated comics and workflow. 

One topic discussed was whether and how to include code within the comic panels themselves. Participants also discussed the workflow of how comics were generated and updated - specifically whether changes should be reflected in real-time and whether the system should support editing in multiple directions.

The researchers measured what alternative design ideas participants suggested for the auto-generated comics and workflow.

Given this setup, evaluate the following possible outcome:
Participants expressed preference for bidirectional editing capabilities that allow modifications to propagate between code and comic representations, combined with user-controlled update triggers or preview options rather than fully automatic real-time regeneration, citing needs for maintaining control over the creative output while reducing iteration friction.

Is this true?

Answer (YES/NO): NO